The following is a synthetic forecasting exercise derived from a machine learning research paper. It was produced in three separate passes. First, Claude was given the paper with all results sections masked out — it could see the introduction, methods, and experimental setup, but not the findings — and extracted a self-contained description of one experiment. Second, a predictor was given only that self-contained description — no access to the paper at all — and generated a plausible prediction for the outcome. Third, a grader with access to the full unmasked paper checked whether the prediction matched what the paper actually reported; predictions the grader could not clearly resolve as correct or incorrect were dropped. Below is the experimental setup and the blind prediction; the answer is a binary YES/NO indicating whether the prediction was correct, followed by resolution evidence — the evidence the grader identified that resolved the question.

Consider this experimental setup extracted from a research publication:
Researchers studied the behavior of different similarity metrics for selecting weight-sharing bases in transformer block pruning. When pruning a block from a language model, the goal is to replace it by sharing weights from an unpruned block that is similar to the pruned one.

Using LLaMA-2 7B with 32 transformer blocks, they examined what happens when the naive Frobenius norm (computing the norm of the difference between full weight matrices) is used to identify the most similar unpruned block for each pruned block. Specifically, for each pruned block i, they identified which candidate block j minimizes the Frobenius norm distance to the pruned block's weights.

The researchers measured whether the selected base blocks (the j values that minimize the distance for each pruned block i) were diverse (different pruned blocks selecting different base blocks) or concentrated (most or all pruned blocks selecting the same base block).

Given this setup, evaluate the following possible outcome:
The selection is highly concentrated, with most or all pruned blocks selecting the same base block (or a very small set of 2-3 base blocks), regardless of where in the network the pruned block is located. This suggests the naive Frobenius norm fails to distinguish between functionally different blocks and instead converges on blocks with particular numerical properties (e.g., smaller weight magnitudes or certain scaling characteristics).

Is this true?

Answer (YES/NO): YES